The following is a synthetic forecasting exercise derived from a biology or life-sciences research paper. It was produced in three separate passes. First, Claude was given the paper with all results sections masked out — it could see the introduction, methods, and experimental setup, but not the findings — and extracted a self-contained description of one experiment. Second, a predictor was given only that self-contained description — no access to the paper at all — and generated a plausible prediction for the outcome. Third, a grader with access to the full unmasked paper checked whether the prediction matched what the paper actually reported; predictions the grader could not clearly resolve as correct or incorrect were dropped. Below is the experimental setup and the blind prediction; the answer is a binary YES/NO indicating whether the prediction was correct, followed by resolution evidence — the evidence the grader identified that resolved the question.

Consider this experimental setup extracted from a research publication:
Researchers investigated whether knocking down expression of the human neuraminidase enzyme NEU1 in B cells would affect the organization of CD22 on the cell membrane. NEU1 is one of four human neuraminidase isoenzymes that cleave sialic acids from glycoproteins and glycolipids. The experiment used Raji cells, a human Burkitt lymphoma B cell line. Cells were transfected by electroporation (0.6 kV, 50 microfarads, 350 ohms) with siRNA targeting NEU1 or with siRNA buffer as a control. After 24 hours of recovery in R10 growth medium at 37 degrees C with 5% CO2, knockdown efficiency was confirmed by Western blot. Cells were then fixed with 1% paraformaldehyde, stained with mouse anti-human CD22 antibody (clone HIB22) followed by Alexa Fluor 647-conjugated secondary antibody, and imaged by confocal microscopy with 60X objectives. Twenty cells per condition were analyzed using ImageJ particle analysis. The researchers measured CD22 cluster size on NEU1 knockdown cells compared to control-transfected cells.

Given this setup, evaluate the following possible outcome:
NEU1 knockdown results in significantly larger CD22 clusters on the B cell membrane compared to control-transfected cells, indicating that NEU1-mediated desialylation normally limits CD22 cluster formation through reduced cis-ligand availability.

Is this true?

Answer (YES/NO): YES